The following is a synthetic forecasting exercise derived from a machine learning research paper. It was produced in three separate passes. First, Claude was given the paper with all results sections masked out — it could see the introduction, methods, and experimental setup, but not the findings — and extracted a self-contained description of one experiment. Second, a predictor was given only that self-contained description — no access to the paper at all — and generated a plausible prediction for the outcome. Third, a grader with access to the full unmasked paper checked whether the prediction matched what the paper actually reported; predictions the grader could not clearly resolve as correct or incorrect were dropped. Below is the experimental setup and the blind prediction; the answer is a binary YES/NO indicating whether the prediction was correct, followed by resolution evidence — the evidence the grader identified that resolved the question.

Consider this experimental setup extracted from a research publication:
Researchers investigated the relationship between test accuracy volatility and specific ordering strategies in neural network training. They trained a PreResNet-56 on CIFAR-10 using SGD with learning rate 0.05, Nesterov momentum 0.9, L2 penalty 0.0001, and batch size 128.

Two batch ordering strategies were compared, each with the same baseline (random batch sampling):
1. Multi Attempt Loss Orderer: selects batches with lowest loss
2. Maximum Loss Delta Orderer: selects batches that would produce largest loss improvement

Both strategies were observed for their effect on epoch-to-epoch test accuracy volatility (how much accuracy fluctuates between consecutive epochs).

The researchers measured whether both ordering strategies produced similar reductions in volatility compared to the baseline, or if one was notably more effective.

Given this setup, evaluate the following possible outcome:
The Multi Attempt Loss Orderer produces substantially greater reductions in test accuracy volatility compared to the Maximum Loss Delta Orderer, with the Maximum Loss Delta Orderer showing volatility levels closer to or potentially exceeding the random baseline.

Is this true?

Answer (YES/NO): NO